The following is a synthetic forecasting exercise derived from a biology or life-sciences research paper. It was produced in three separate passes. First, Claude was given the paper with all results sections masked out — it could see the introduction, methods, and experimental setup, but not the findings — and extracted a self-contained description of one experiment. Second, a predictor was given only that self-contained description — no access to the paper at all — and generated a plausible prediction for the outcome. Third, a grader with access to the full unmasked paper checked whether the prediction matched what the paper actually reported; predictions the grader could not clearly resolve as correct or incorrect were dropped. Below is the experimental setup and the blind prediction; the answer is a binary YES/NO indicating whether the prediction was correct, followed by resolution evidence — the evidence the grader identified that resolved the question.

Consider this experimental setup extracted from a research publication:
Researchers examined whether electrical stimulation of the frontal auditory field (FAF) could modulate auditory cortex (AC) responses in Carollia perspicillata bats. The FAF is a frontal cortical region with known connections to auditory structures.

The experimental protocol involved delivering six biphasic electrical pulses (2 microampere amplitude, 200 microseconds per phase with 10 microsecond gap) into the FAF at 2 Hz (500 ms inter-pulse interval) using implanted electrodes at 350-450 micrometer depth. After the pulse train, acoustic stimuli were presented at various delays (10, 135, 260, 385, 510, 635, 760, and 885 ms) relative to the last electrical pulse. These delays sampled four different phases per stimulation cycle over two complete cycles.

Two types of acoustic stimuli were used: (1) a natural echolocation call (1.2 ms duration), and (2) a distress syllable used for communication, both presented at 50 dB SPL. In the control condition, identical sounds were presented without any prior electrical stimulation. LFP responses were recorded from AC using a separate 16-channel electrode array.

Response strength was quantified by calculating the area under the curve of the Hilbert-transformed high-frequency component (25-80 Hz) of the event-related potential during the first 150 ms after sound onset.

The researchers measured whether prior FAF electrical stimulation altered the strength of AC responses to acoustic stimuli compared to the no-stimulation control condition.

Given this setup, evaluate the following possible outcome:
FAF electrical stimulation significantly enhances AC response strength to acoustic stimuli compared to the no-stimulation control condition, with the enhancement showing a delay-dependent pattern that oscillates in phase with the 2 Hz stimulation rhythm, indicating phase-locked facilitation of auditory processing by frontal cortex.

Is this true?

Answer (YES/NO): NO